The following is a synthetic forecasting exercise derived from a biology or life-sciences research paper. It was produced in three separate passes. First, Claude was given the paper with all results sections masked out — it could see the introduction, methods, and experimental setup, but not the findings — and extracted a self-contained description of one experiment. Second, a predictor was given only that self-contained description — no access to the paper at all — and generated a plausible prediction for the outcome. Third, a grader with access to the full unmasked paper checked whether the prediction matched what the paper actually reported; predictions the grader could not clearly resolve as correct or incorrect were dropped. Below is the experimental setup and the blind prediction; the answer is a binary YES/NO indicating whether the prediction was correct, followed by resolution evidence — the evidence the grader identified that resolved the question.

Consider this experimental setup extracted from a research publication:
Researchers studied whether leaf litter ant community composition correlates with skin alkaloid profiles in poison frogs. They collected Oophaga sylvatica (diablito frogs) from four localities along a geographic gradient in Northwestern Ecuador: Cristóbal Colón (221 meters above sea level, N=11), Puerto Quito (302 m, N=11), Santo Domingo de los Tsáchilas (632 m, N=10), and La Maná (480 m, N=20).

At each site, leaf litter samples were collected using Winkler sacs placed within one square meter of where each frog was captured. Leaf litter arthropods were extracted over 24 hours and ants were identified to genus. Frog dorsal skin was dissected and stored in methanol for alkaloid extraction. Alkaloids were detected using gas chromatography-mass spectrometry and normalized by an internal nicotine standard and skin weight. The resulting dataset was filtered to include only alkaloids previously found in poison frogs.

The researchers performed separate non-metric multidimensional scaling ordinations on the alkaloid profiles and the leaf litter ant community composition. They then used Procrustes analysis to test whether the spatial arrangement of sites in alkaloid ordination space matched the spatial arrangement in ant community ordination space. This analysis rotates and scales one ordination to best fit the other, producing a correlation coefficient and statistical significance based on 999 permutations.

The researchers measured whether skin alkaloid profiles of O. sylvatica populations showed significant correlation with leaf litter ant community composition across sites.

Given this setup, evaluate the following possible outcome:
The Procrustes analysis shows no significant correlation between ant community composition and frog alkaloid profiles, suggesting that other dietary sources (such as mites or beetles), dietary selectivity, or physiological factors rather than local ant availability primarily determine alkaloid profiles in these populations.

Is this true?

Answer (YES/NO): NO